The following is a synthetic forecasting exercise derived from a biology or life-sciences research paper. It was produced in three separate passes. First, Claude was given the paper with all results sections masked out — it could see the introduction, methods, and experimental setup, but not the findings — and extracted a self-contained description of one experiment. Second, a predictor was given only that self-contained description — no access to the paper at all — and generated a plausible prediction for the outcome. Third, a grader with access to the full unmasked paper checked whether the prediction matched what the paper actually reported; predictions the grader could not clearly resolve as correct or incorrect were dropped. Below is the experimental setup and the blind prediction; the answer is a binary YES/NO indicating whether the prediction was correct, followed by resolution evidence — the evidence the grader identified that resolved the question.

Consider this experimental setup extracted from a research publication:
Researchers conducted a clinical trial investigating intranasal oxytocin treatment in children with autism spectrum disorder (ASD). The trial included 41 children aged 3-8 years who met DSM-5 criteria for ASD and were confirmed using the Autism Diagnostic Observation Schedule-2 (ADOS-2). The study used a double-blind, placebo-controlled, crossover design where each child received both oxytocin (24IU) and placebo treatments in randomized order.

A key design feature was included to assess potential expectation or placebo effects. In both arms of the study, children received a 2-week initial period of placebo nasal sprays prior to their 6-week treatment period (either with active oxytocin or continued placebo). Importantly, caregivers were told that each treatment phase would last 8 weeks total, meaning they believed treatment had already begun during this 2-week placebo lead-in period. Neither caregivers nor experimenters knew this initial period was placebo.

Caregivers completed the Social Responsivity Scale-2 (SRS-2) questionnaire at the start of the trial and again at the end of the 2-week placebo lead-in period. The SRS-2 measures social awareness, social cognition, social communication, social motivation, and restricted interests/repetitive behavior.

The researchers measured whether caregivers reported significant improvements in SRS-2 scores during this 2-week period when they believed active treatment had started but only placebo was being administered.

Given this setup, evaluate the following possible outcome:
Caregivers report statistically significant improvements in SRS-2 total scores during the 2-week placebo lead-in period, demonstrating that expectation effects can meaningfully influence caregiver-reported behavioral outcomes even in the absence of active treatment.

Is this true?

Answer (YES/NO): NO